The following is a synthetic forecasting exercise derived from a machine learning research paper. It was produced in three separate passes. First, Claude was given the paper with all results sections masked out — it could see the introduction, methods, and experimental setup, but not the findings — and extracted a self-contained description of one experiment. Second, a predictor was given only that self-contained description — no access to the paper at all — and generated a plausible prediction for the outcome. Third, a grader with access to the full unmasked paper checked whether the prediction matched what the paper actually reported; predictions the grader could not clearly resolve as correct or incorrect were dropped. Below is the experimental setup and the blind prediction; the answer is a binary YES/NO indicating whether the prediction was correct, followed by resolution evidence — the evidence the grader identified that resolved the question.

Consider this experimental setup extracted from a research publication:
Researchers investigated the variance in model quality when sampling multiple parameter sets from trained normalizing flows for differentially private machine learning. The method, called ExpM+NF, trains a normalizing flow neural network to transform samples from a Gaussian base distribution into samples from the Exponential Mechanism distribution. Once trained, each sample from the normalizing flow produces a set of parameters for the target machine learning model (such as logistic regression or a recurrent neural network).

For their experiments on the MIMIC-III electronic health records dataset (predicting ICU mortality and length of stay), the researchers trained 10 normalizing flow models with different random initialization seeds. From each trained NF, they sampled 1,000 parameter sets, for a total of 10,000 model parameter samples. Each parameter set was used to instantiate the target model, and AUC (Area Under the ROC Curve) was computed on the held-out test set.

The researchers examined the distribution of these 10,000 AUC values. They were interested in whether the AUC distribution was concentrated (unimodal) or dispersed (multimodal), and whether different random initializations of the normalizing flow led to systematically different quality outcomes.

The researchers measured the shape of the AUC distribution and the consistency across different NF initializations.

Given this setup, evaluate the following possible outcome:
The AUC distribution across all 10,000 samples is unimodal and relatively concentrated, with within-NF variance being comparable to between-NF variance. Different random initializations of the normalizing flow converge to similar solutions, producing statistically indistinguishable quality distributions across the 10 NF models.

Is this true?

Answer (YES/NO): NO